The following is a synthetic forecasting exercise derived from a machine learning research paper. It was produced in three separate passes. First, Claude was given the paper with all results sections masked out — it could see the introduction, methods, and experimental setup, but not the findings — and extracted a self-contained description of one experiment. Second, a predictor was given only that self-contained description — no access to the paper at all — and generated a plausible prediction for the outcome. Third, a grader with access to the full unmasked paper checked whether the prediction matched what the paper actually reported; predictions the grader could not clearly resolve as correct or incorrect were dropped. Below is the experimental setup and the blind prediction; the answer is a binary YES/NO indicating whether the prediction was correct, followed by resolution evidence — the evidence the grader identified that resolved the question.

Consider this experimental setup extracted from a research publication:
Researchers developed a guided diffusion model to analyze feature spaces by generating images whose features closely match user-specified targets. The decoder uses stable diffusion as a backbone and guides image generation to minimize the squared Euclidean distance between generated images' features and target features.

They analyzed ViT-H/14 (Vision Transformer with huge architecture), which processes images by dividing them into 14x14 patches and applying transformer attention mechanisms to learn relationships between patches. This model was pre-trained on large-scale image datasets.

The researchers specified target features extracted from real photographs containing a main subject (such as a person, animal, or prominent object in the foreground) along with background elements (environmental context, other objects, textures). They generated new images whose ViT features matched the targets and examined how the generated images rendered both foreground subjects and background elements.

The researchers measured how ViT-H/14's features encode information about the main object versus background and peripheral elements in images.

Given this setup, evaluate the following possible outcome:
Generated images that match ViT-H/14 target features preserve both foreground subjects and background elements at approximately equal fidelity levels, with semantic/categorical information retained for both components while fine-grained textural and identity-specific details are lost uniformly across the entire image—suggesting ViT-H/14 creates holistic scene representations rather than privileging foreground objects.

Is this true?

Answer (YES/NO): NO